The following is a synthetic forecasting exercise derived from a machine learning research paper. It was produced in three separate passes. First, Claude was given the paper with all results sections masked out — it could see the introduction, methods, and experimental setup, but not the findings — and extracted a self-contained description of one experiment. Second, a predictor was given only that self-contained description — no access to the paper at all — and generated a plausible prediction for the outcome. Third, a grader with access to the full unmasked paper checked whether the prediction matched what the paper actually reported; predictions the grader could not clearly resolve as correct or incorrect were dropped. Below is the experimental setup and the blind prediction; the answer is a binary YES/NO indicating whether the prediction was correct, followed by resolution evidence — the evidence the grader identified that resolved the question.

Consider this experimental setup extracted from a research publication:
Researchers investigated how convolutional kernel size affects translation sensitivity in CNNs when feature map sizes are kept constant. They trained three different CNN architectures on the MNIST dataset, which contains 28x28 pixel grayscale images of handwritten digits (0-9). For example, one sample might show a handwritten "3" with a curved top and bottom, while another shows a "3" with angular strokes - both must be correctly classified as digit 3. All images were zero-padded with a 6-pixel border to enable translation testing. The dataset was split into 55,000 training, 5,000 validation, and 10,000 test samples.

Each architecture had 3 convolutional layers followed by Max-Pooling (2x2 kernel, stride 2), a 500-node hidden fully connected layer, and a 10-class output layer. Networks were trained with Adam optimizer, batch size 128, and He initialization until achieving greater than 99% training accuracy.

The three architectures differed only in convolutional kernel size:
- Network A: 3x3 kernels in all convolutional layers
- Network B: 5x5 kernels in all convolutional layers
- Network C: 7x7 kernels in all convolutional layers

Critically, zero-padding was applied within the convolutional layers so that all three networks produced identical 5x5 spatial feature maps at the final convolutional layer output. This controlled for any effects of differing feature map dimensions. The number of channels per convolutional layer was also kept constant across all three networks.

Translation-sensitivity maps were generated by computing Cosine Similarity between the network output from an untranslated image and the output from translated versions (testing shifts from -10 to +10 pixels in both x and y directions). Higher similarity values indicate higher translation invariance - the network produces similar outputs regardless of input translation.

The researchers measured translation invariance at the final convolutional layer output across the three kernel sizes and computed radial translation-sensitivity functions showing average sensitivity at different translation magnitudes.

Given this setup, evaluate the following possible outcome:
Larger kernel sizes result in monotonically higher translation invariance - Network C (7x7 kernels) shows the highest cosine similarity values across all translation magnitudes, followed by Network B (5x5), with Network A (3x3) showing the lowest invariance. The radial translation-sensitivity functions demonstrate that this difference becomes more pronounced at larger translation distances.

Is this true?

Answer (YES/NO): NO